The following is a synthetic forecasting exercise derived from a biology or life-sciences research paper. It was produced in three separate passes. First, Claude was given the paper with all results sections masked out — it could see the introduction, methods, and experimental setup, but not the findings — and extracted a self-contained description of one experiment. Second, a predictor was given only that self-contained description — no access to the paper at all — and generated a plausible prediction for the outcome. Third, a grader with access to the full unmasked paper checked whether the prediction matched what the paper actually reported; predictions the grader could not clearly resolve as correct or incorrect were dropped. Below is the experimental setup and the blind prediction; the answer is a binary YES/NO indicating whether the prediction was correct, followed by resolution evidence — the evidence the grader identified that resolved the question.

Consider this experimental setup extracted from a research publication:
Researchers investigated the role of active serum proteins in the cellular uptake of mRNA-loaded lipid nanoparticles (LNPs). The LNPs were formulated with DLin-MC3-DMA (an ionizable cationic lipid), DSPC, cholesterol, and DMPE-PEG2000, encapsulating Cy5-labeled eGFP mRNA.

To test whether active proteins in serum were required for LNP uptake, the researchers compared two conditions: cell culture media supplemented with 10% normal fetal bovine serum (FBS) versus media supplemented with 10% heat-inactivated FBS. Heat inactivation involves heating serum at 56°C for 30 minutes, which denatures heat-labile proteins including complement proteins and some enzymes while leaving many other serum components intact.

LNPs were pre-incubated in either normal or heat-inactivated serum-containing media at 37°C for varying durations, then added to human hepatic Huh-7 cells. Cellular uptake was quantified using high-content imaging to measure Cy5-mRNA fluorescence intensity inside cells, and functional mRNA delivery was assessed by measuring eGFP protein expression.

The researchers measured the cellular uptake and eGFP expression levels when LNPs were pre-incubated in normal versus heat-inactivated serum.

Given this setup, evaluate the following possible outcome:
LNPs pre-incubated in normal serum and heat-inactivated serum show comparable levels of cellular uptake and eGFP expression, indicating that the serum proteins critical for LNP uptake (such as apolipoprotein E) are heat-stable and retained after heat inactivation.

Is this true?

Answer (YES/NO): NO